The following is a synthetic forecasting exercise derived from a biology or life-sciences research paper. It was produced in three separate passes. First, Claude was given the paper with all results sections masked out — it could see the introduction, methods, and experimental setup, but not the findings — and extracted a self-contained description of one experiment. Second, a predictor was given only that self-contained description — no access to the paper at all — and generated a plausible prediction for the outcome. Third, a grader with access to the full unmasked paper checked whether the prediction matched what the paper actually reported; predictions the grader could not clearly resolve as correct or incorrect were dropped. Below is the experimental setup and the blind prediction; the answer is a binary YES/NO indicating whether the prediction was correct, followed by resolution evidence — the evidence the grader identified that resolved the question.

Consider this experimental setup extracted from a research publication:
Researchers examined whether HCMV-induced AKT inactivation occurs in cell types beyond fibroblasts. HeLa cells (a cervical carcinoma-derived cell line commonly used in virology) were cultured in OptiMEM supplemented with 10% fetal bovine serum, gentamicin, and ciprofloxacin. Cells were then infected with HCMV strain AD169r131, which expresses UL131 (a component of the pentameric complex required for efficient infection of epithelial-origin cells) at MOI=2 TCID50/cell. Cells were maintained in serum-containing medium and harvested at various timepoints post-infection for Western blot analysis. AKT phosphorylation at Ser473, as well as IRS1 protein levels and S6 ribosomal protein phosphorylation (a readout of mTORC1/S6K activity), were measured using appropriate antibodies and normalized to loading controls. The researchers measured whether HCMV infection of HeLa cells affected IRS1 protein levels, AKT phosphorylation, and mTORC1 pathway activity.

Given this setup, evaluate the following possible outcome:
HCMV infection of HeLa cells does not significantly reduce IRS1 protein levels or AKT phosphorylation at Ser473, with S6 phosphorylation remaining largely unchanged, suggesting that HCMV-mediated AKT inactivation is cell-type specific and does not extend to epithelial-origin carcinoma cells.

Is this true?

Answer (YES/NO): NO